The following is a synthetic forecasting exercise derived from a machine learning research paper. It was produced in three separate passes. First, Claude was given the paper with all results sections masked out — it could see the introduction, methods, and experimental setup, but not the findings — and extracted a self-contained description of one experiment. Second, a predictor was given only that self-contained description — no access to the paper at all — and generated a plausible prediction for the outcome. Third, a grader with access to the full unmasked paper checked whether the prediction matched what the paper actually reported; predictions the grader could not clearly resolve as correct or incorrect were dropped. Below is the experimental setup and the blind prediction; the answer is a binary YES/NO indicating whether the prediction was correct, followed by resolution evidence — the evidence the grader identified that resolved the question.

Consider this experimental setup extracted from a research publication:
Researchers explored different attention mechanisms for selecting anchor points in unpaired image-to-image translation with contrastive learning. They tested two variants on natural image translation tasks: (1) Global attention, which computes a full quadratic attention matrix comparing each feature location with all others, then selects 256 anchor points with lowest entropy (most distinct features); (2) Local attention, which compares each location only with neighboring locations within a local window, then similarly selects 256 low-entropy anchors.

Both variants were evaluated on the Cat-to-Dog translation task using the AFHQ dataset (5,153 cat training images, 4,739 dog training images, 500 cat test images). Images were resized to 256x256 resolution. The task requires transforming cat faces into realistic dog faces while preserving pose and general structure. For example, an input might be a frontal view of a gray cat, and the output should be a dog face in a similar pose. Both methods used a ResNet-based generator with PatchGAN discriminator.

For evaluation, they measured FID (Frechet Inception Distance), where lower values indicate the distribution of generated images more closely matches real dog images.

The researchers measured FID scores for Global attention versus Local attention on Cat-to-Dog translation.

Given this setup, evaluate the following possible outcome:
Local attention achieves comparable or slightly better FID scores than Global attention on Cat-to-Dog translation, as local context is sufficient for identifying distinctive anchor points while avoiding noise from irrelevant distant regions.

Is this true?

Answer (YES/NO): NO